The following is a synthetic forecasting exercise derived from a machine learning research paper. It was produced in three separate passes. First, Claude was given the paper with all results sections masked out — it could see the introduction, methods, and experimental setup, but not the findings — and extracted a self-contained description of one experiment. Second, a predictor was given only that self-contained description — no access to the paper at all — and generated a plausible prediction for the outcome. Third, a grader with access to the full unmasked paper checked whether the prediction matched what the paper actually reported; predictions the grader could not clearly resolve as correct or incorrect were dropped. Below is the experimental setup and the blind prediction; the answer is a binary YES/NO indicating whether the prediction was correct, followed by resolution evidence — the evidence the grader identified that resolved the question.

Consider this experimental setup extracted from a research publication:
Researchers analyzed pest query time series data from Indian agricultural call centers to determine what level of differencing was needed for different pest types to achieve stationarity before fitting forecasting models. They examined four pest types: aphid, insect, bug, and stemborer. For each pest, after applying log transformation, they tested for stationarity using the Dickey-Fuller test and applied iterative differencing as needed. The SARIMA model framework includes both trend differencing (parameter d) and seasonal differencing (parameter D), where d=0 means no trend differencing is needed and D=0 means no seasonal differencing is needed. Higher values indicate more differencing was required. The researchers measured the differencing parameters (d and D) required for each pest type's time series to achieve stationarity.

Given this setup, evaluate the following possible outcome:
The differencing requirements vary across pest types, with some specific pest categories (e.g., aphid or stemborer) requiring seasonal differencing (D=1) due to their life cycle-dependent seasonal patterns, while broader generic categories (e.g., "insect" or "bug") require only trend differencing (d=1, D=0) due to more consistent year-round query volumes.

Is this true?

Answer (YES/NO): NO